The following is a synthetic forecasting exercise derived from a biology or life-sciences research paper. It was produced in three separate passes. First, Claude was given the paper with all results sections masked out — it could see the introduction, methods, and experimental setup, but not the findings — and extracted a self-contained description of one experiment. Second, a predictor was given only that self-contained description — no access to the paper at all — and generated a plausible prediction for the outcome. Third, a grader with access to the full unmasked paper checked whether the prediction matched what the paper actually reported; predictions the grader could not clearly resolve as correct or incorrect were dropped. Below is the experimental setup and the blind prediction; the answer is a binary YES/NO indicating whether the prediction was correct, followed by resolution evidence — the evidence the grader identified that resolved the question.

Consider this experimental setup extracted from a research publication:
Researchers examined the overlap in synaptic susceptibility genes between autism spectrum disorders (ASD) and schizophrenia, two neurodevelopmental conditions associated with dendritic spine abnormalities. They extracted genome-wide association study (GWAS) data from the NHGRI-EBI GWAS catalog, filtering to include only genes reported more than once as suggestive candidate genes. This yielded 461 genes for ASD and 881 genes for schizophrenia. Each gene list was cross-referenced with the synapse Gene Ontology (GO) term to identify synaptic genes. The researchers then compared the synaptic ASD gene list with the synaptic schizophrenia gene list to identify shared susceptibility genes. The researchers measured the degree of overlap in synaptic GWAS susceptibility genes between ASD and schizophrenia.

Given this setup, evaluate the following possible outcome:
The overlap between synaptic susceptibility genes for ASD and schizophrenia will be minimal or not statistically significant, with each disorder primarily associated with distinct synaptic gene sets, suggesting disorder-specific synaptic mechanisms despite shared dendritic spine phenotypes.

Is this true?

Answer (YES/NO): NO